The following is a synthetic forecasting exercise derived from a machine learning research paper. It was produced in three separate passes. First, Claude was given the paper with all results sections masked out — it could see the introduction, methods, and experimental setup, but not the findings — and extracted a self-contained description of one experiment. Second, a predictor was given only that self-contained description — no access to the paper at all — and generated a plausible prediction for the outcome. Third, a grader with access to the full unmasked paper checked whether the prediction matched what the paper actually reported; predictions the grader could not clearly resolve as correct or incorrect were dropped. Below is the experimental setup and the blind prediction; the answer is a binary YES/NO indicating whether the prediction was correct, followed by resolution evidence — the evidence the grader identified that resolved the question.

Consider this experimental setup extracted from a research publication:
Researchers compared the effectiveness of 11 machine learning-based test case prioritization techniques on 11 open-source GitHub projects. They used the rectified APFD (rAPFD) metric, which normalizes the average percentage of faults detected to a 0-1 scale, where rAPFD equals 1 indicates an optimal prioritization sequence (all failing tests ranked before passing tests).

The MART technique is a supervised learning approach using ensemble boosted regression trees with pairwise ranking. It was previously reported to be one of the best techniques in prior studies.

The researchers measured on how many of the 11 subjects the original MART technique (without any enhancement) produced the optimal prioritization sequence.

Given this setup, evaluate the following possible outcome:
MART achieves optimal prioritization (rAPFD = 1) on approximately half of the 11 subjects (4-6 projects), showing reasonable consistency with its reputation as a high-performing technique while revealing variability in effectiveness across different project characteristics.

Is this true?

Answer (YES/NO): YES